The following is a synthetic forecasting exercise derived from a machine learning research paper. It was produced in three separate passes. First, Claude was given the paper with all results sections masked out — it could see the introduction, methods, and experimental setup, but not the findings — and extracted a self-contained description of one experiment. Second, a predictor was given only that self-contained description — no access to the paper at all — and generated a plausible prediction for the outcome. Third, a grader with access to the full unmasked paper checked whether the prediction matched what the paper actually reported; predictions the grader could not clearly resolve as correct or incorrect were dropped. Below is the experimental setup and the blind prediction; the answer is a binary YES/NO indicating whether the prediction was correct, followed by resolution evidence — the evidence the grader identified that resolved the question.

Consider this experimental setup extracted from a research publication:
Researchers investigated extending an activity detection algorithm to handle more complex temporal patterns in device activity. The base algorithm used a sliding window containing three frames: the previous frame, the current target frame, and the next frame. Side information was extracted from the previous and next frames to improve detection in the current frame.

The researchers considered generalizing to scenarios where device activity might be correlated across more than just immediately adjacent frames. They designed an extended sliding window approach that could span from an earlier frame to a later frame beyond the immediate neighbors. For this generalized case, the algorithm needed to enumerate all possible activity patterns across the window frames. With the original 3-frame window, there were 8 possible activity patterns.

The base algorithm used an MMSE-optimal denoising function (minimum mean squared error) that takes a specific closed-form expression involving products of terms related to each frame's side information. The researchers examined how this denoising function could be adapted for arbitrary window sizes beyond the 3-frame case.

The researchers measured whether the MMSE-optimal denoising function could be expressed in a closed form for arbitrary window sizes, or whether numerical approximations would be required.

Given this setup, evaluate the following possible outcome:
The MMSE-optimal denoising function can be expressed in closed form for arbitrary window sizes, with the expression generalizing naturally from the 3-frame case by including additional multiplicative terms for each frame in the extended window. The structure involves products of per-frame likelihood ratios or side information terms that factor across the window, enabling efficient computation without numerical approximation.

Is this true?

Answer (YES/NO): YES